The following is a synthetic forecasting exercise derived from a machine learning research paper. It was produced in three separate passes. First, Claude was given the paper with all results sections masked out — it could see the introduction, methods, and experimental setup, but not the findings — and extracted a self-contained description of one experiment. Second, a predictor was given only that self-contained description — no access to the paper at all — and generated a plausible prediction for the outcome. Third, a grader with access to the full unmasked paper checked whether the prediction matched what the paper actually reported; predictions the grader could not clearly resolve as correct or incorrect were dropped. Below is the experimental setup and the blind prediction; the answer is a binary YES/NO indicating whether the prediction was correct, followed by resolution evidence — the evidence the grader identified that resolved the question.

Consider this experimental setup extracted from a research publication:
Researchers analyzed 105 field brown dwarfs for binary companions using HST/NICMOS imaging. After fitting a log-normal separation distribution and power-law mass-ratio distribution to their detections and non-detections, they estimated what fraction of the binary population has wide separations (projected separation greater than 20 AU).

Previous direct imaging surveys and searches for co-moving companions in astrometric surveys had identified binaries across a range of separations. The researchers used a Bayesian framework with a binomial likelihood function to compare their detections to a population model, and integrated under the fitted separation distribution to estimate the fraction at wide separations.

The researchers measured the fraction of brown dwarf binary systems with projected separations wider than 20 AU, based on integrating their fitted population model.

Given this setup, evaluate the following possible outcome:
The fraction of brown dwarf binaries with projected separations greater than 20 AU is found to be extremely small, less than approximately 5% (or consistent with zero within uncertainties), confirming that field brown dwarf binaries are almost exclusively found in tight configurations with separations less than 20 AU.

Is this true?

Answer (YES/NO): YES